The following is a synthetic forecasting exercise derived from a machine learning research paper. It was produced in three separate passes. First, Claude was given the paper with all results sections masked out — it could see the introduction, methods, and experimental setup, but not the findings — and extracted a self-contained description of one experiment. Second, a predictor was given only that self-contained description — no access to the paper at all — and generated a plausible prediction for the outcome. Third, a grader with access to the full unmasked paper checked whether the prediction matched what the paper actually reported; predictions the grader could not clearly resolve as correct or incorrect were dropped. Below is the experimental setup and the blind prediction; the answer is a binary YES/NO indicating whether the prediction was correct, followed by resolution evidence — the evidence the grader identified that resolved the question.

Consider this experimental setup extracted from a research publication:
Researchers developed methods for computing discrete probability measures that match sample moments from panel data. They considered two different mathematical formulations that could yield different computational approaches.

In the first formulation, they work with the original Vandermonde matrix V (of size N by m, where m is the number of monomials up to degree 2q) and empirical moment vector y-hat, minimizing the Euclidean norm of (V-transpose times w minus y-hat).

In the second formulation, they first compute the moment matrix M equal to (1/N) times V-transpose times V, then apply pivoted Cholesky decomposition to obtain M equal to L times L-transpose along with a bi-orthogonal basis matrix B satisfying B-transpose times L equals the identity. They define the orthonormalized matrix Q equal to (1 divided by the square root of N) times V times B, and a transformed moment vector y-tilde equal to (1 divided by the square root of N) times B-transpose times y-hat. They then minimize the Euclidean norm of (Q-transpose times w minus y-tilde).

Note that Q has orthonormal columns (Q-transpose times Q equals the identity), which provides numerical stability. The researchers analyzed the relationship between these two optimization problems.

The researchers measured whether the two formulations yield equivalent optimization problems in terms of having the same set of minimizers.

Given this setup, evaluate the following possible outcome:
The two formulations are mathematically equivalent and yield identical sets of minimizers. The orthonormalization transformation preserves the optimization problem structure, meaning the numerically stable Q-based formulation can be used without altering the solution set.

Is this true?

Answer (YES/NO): NO